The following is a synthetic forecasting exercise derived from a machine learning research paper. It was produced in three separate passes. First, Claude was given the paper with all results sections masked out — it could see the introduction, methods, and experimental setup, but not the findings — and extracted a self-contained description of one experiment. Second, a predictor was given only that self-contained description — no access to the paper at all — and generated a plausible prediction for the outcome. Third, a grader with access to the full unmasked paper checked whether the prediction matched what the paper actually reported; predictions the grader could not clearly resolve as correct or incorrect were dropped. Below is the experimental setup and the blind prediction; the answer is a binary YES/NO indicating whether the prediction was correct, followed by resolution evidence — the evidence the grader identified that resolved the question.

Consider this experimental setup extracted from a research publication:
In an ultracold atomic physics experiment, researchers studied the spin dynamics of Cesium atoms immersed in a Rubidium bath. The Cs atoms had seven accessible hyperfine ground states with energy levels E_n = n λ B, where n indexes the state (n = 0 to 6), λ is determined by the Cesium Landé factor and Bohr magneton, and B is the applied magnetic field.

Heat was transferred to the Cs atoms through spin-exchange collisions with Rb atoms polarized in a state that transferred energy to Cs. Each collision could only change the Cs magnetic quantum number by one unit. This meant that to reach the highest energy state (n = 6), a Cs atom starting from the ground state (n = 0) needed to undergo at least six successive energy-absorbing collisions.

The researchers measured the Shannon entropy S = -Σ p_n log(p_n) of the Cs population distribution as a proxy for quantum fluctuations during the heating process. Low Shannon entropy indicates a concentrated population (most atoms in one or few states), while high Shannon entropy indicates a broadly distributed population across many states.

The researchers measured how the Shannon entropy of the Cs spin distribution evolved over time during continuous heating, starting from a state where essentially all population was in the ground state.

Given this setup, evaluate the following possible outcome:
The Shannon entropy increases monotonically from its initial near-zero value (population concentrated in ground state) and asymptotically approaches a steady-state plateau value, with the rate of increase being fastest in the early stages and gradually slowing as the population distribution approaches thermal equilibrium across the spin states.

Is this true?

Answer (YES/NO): NO